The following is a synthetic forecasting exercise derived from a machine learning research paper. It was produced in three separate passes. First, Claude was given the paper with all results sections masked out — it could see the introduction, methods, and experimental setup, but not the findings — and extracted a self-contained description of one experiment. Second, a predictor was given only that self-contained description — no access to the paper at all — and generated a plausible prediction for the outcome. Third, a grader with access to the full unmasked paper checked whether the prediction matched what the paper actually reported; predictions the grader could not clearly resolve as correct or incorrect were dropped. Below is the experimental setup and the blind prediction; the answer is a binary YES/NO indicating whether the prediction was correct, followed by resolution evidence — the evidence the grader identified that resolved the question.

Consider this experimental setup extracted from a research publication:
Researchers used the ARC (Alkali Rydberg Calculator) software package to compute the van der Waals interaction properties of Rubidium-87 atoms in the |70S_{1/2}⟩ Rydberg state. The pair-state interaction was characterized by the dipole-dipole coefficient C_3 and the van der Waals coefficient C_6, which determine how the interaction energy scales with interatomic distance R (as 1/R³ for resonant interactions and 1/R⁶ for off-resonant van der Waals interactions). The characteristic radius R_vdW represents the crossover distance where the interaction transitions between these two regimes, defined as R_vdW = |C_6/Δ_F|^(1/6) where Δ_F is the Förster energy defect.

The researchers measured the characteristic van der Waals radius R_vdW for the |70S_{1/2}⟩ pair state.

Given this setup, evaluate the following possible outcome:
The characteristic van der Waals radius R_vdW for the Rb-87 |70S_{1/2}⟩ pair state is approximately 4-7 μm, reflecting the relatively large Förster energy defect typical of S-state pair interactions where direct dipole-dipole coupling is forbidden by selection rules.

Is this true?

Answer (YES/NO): NO